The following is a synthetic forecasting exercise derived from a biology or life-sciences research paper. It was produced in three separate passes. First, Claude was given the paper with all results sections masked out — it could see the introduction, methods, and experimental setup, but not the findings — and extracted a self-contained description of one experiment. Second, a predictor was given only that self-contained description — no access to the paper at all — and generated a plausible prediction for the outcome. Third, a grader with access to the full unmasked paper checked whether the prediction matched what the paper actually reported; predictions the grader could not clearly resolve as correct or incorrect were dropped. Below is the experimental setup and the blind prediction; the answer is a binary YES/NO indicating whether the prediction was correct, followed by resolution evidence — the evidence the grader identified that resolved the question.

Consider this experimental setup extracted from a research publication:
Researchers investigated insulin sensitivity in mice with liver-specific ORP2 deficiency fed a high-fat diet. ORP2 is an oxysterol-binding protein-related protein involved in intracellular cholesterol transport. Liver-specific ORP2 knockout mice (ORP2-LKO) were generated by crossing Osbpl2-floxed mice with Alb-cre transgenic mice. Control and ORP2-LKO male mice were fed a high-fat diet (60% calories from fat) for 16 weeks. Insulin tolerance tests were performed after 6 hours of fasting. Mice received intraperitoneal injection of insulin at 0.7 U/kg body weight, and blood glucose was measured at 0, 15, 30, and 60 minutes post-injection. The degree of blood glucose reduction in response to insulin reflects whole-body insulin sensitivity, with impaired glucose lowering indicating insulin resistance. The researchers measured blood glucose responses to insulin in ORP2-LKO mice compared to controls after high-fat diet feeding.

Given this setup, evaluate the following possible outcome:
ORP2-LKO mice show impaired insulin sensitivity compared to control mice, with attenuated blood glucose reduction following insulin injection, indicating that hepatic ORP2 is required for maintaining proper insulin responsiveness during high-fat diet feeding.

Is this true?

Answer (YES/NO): NO